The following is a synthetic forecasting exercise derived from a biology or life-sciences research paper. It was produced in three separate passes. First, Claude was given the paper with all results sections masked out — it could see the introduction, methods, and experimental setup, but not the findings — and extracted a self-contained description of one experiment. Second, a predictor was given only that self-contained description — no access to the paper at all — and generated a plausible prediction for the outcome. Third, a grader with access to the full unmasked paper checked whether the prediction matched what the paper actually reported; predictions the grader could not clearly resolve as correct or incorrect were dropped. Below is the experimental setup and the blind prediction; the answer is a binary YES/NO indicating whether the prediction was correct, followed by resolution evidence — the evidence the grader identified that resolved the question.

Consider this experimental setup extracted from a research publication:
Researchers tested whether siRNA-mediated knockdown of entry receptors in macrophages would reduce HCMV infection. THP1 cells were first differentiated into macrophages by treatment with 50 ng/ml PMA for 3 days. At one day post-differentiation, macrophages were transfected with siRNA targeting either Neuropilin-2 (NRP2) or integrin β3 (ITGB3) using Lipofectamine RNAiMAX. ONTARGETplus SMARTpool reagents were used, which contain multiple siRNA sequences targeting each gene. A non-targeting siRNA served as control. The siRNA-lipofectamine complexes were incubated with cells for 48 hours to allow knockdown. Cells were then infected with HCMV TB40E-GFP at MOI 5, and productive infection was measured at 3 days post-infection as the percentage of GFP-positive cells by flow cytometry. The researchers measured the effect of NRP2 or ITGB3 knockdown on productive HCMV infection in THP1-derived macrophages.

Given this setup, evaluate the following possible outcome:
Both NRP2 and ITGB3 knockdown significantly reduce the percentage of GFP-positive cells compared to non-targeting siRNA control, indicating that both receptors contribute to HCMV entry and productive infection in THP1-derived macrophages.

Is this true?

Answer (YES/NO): NO